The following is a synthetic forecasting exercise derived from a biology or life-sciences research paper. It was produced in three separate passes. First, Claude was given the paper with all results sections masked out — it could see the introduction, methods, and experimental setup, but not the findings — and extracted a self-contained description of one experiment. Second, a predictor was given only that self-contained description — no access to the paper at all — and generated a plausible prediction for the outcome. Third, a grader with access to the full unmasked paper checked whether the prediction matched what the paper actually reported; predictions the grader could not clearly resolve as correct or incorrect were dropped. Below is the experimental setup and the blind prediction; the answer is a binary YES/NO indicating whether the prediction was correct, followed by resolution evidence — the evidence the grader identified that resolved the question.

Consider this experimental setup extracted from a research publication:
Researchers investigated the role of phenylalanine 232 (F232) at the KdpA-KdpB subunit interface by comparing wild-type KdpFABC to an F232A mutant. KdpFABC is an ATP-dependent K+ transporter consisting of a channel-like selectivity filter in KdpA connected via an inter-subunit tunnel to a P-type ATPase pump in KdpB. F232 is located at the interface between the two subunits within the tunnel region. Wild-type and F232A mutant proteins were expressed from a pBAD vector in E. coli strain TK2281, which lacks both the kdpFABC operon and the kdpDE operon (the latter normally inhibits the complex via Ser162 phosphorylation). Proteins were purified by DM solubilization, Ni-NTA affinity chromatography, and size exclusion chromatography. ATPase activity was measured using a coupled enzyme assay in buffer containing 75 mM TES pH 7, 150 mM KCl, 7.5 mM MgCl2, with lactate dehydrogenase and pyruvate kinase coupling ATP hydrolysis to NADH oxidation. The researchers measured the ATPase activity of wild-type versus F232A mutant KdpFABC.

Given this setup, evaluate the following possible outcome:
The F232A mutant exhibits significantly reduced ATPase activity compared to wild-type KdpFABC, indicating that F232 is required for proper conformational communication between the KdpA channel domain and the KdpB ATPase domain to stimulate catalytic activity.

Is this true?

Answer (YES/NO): NO